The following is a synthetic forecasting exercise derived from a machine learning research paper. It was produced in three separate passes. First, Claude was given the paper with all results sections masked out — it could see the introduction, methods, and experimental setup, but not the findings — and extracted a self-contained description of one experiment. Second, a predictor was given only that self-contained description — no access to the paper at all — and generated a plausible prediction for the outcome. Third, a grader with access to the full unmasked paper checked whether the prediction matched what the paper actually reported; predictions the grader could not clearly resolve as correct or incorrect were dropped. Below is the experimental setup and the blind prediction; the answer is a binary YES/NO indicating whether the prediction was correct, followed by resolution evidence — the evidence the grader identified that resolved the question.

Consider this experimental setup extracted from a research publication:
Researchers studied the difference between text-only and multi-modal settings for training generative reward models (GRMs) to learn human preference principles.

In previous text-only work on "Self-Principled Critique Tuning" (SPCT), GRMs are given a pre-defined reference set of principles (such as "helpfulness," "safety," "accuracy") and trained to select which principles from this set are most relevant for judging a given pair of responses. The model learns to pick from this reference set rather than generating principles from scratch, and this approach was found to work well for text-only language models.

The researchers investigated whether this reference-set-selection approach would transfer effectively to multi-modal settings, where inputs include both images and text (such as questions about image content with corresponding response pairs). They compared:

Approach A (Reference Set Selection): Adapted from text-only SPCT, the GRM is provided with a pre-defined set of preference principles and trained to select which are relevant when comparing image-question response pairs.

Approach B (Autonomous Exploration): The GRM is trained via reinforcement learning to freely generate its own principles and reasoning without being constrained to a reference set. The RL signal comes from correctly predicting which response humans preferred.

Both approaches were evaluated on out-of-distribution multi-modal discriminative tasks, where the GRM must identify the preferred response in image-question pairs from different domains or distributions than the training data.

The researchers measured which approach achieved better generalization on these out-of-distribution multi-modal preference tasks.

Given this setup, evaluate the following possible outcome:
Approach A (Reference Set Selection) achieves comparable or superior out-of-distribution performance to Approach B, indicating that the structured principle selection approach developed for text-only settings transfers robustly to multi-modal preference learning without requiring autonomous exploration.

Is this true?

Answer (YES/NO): NO